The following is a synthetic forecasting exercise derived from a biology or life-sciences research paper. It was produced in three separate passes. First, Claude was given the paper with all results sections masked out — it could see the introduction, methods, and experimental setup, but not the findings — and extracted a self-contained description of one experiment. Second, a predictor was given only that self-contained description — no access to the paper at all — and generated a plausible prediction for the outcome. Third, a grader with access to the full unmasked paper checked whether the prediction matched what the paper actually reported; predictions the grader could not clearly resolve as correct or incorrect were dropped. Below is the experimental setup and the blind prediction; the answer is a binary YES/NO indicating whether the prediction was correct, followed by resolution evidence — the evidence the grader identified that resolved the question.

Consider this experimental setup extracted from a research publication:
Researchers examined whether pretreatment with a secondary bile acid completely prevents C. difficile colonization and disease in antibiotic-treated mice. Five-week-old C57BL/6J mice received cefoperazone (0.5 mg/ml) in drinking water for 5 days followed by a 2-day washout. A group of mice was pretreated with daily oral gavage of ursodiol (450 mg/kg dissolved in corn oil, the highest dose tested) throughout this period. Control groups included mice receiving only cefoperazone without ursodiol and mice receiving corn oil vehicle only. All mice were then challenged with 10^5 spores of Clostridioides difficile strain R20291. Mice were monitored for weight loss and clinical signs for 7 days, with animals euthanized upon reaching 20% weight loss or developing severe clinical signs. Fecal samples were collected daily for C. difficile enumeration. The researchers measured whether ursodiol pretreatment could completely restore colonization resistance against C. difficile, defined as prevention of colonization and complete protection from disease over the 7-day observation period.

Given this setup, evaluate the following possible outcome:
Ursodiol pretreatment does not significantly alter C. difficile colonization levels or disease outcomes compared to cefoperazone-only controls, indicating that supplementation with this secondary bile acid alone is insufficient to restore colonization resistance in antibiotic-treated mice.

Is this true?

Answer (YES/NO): NO